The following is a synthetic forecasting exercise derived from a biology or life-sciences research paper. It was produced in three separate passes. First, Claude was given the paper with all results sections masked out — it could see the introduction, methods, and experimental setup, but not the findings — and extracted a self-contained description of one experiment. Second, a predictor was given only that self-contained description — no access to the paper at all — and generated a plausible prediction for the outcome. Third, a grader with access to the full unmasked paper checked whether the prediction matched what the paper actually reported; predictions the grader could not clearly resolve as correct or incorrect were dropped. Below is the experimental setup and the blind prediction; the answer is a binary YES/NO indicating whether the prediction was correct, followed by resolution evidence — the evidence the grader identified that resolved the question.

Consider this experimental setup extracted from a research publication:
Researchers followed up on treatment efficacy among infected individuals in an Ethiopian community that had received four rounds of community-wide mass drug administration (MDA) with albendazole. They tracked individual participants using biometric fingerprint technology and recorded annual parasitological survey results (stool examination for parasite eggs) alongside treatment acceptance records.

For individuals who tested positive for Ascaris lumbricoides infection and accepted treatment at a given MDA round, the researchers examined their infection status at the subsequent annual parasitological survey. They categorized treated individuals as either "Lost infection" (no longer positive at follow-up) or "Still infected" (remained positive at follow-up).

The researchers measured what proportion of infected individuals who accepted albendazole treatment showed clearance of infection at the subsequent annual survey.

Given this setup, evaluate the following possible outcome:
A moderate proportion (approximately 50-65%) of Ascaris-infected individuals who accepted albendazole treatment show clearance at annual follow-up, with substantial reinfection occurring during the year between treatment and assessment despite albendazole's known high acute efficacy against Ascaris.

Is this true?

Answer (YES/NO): NO